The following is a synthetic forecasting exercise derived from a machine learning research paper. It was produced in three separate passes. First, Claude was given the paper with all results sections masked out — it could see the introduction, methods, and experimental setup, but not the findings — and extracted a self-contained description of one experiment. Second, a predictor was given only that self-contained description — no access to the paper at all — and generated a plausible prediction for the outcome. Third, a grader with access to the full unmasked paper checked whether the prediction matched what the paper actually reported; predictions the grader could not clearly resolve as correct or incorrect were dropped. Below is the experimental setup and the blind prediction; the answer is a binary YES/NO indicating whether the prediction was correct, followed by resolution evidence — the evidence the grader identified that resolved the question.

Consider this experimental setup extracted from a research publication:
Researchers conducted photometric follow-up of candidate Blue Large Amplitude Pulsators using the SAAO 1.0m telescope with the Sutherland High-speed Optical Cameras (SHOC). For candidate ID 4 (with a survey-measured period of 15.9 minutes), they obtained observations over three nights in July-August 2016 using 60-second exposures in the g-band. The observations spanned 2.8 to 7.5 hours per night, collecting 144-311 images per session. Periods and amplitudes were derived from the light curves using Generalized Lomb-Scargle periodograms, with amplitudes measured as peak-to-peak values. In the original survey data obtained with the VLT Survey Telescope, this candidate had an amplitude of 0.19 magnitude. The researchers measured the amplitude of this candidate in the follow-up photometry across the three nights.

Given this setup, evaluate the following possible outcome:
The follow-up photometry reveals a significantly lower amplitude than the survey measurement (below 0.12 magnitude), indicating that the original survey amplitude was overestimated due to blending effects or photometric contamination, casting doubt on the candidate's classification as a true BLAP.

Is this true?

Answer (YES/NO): NO